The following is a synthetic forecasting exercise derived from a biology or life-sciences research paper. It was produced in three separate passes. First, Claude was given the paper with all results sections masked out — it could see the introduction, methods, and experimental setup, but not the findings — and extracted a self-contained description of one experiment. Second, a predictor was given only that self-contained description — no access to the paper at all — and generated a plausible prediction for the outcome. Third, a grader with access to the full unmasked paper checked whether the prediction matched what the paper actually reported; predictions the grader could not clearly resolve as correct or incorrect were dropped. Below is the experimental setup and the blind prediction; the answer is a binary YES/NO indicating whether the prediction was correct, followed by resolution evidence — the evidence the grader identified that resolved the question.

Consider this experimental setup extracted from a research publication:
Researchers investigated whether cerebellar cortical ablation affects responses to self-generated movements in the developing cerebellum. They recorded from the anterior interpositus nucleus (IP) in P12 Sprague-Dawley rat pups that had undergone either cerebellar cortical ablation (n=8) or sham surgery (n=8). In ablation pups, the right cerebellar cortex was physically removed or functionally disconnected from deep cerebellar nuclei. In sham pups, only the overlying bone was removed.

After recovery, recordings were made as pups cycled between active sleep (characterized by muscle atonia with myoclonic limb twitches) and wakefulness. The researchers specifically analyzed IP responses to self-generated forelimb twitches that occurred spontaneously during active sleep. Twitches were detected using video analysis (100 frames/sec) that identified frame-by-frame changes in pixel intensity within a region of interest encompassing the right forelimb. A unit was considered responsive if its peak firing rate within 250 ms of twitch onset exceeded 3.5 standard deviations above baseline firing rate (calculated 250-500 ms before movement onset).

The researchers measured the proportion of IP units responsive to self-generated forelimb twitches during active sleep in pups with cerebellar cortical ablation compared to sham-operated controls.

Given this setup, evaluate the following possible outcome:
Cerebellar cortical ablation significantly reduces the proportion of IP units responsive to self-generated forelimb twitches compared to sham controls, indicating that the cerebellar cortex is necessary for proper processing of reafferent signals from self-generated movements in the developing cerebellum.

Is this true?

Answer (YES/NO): NO